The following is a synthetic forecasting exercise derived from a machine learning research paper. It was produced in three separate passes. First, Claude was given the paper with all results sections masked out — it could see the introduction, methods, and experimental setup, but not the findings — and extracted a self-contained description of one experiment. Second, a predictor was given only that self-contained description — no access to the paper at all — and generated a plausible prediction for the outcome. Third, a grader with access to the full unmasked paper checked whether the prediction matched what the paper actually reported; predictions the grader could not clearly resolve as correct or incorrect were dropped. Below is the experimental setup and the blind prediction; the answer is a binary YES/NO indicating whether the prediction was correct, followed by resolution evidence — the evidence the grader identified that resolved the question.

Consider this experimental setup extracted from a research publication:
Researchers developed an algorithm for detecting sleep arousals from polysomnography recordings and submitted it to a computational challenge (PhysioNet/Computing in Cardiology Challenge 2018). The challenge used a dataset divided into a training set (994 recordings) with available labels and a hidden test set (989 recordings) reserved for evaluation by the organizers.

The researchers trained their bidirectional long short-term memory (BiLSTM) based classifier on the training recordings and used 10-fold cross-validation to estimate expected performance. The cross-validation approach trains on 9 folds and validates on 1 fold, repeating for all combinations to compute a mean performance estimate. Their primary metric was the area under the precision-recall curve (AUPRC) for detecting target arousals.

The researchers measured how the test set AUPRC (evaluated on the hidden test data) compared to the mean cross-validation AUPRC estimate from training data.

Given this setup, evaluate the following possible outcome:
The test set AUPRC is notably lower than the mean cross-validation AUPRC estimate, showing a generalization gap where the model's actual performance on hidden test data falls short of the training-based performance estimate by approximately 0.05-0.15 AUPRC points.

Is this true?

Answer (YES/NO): NO